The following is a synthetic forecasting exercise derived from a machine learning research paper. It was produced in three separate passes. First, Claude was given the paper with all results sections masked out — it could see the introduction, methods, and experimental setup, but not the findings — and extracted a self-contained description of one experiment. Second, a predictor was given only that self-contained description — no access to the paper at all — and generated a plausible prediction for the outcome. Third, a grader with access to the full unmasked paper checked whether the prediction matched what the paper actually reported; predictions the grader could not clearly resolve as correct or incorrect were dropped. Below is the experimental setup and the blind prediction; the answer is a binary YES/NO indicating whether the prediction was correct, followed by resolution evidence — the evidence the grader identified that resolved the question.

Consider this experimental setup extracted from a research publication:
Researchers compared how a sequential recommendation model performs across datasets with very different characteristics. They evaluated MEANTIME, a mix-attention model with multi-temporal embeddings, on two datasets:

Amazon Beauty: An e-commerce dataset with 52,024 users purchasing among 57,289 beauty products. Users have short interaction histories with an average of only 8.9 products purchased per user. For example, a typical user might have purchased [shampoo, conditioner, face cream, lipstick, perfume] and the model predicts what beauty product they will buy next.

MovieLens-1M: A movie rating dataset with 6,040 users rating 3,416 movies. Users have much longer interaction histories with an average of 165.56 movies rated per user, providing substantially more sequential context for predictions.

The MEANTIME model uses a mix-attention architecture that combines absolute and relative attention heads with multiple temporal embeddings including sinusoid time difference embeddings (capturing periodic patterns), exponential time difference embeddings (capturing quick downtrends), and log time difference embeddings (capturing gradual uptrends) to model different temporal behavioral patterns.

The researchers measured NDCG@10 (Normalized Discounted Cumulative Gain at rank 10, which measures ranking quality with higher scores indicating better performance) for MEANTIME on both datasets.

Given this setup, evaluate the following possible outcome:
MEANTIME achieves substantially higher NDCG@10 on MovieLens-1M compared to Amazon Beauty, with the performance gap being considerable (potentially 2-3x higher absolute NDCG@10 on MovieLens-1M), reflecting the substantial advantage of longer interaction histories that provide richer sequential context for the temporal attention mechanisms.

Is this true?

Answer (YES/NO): YES